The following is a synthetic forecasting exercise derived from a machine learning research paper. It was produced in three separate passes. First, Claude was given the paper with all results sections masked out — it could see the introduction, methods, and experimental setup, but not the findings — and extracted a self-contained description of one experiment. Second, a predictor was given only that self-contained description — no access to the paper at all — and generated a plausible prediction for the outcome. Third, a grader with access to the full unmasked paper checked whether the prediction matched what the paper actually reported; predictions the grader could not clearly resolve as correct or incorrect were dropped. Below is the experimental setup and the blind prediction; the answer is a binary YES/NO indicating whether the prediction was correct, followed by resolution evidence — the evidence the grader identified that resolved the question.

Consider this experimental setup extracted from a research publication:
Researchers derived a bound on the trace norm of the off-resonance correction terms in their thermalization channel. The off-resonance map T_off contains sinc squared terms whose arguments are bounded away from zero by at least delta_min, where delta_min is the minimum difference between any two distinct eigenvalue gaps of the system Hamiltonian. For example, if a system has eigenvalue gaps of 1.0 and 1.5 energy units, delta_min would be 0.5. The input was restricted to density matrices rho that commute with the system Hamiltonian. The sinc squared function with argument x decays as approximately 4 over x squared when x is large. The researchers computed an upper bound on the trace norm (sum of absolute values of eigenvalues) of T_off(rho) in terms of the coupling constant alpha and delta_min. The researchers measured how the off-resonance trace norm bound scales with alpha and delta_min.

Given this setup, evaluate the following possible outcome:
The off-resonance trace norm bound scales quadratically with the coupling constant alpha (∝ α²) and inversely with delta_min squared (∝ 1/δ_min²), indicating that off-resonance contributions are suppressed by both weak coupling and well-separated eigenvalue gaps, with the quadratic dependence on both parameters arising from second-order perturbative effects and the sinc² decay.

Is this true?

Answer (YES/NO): YES